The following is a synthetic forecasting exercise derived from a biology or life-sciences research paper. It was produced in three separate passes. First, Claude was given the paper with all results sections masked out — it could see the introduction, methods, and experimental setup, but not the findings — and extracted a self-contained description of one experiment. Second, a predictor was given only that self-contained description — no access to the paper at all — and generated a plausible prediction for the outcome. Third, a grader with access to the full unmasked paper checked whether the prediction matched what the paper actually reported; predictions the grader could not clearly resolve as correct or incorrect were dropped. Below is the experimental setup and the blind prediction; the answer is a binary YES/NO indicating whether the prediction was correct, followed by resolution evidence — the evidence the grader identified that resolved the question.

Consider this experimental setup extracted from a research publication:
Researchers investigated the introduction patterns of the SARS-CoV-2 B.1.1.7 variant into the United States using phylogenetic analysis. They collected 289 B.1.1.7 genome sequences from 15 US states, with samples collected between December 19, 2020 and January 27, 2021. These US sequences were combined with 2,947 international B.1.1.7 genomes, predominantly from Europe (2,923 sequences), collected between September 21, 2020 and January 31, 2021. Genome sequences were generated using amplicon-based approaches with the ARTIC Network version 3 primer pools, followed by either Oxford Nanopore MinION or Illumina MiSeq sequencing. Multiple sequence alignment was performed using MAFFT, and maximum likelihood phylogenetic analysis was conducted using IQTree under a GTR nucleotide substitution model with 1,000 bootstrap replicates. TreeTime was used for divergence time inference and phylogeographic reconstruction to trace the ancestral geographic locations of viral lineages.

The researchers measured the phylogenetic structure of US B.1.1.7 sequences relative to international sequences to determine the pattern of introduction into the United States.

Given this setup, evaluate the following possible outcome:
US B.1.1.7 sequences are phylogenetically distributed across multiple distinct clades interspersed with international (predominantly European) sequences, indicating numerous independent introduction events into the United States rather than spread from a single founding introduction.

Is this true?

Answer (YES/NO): YES